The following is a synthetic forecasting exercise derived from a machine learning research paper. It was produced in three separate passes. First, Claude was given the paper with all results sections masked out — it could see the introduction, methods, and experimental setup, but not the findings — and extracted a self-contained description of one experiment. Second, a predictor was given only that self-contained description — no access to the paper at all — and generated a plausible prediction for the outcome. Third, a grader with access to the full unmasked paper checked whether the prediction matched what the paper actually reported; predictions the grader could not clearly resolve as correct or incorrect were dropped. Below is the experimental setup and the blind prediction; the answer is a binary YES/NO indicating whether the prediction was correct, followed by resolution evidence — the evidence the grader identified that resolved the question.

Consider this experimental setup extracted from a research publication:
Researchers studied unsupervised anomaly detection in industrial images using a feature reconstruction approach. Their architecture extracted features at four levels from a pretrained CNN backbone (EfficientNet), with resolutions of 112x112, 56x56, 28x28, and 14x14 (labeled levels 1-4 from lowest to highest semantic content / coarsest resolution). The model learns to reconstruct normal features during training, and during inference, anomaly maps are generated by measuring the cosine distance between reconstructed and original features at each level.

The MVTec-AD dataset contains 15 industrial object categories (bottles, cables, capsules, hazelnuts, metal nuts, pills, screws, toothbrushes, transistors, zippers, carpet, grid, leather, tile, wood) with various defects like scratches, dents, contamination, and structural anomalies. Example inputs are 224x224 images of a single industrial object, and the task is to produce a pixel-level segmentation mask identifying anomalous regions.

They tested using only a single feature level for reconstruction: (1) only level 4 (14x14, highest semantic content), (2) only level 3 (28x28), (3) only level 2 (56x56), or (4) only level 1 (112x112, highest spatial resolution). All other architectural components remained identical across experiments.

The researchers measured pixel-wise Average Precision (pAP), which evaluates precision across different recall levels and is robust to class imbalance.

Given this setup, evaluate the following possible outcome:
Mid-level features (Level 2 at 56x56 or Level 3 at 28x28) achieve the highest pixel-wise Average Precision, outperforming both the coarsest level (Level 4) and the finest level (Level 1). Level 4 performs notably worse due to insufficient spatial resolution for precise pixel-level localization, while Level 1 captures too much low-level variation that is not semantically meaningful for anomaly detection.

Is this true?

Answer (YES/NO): YES